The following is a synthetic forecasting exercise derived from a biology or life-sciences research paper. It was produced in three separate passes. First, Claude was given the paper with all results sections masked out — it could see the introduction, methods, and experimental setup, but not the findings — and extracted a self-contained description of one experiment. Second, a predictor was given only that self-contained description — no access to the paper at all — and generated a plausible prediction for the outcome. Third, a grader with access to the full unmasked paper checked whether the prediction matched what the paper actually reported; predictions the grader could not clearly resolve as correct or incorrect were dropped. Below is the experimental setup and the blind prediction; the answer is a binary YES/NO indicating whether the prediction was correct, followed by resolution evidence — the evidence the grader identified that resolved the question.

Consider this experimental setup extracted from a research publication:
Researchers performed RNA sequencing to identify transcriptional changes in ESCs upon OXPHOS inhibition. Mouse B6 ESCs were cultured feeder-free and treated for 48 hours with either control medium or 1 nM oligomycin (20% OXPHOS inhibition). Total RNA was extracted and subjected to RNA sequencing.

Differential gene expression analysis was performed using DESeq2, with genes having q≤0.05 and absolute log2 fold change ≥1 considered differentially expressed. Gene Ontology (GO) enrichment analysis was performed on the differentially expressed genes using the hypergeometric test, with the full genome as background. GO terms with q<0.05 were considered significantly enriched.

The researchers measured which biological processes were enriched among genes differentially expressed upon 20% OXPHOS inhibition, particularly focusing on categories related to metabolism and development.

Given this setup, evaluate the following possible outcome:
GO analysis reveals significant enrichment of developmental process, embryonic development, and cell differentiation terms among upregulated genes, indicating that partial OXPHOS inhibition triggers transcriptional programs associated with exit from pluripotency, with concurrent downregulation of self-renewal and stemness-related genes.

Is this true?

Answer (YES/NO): NO